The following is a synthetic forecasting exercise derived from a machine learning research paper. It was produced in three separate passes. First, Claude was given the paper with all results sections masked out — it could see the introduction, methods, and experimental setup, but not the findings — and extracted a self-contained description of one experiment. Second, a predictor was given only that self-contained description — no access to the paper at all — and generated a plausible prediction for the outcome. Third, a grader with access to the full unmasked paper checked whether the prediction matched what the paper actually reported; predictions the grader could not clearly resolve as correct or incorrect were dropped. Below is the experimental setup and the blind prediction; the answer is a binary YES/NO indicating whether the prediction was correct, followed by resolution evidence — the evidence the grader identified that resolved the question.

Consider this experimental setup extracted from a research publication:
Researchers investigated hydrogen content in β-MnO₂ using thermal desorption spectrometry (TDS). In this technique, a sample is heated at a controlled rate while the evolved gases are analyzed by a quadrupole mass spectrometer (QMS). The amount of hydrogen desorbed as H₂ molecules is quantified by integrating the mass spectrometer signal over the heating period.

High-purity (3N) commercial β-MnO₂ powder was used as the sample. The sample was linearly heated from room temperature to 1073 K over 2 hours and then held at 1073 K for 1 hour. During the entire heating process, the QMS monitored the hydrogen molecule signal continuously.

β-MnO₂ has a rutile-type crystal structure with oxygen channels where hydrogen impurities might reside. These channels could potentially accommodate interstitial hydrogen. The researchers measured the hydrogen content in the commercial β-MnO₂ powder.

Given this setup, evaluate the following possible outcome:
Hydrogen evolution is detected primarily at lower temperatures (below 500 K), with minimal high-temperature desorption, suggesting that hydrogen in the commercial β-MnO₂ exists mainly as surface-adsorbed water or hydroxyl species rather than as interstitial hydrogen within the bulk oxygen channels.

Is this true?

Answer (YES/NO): NO